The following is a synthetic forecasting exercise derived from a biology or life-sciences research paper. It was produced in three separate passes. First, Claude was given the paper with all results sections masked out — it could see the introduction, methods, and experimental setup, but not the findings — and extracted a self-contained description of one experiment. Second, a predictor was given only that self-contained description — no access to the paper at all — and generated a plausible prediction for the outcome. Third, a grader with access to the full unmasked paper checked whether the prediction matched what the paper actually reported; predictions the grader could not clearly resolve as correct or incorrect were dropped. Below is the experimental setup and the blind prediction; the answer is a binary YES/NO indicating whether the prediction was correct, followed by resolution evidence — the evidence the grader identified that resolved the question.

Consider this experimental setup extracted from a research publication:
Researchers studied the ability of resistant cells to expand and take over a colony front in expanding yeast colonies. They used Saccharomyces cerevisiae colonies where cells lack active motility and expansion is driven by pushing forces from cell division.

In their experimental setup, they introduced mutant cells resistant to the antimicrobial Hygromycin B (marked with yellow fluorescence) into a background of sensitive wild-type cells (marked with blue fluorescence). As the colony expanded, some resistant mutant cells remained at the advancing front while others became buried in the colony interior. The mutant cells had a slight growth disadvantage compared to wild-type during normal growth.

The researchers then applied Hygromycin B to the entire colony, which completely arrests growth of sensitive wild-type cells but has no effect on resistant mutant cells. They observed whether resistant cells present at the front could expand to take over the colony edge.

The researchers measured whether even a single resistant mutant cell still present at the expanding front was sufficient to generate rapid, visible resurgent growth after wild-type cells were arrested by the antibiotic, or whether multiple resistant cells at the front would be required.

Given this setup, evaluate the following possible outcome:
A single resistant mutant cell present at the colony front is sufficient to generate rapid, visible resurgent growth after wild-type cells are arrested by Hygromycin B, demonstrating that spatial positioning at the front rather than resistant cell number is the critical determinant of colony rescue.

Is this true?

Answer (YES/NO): YES